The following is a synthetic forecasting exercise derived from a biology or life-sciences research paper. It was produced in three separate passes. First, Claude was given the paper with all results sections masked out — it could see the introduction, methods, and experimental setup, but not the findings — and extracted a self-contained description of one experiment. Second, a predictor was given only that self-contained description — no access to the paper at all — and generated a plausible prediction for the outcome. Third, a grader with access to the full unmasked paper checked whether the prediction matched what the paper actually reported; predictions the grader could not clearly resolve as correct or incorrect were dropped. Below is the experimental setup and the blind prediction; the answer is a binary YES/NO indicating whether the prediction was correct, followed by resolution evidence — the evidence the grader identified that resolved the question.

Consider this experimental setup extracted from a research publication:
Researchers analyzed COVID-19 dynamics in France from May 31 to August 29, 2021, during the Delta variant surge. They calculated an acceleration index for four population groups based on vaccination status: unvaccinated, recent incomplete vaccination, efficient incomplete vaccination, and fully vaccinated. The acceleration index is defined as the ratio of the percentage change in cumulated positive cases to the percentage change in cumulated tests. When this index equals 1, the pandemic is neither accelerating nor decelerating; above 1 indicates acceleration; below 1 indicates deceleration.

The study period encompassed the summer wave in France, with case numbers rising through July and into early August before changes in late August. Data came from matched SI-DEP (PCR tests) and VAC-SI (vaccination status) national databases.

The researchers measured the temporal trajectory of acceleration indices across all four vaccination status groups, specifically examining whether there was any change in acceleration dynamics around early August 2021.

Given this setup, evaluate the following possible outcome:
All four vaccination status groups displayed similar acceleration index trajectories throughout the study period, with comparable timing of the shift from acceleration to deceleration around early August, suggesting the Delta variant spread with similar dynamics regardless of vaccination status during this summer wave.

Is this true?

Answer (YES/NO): NO